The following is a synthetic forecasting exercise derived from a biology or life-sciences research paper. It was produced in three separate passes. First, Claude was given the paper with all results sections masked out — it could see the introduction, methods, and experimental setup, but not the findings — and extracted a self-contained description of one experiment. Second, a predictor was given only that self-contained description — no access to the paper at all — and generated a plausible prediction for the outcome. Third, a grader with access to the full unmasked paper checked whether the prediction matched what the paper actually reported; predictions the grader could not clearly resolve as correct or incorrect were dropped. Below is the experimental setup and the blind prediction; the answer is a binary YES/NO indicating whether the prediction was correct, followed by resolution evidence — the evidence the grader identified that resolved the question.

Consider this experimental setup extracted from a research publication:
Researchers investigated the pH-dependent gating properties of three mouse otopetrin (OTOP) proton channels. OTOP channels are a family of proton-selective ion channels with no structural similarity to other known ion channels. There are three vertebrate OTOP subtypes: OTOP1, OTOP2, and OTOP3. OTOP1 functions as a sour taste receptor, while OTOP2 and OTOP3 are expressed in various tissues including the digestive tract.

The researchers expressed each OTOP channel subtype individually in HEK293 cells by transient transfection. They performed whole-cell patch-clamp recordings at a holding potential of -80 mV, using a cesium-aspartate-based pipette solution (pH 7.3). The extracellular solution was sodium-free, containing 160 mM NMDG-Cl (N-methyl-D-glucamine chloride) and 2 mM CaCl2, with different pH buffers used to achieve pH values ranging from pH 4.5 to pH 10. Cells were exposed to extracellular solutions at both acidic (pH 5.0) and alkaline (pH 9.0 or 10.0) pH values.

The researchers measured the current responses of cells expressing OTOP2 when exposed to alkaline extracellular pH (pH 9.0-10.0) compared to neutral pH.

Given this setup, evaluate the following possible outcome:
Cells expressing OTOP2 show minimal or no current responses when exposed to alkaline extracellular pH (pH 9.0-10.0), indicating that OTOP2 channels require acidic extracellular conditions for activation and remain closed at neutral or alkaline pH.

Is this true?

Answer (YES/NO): NO